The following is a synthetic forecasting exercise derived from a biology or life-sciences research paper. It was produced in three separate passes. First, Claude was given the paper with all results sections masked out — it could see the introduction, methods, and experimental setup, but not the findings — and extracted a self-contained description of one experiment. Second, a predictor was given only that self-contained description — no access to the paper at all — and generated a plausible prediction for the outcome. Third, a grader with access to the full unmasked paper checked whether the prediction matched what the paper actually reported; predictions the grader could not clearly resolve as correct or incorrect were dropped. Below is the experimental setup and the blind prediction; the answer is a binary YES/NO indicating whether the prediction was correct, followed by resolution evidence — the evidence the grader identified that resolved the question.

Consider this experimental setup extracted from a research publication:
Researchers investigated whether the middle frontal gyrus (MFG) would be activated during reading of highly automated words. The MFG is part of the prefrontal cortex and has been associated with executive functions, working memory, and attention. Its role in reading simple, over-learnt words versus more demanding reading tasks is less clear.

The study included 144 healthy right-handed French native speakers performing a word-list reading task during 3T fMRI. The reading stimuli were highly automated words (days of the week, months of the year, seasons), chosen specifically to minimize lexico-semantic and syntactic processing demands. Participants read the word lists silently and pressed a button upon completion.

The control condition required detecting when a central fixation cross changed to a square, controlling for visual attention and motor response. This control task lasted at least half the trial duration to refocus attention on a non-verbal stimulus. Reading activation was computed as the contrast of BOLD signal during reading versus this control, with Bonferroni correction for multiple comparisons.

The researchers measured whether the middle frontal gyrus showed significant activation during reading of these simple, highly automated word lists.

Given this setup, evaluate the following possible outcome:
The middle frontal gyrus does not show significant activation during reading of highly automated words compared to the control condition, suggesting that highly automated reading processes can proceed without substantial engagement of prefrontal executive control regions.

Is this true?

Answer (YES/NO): NO